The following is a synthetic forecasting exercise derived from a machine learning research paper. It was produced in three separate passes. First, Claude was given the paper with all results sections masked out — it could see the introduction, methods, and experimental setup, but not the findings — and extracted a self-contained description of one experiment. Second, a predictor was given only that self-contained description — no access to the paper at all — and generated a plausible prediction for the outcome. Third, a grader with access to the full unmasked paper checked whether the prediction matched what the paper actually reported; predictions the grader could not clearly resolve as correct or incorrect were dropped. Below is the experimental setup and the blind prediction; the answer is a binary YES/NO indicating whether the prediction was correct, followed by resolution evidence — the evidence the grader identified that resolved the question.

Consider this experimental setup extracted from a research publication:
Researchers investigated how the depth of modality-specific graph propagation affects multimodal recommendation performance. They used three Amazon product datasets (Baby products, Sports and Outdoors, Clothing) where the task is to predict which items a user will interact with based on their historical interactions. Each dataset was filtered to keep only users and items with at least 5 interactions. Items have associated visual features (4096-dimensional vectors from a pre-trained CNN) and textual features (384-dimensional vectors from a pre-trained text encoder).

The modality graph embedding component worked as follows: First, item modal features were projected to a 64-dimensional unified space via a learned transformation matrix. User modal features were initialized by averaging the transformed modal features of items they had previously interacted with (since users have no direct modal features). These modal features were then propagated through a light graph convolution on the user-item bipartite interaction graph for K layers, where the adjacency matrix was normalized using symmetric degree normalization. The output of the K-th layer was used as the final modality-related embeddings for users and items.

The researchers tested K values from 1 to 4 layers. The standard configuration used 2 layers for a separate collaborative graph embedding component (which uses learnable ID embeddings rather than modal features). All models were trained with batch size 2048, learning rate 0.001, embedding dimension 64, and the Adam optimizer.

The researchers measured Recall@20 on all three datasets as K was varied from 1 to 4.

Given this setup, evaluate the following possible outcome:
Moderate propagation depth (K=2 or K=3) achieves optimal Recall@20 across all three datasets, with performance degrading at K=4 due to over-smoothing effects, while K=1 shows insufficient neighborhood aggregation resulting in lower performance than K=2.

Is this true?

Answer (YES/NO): NO